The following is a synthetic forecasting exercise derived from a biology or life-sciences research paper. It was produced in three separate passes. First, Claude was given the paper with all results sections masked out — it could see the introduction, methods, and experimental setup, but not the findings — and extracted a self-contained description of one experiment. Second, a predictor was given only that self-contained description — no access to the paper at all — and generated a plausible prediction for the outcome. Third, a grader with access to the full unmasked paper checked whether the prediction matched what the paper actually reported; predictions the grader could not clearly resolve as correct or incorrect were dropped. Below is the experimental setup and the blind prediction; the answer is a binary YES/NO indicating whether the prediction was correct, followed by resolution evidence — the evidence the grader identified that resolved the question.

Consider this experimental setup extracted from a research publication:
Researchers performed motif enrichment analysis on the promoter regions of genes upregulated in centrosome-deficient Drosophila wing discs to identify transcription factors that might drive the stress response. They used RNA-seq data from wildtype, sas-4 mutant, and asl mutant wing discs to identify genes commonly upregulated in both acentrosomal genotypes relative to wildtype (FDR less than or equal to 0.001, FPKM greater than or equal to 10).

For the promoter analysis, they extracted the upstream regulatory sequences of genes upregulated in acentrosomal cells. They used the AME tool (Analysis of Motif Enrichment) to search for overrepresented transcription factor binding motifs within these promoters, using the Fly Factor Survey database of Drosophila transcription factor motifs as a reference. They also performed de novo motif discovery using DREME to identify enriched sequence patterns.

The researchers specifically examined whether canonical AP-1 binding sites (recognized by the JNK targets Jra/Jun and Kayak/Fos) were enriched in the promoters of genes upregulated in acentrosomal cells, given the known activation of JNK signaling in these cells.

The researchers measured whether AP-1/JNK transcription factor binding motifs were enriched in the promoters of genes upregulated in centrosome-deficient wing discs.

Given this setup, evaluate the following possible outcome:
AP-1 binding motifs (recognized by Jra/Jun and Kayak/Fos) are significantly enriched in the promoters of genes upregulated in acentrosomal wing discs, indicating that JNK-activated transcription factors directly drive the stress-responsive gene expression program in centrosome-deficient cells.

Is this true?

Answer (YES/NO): YES